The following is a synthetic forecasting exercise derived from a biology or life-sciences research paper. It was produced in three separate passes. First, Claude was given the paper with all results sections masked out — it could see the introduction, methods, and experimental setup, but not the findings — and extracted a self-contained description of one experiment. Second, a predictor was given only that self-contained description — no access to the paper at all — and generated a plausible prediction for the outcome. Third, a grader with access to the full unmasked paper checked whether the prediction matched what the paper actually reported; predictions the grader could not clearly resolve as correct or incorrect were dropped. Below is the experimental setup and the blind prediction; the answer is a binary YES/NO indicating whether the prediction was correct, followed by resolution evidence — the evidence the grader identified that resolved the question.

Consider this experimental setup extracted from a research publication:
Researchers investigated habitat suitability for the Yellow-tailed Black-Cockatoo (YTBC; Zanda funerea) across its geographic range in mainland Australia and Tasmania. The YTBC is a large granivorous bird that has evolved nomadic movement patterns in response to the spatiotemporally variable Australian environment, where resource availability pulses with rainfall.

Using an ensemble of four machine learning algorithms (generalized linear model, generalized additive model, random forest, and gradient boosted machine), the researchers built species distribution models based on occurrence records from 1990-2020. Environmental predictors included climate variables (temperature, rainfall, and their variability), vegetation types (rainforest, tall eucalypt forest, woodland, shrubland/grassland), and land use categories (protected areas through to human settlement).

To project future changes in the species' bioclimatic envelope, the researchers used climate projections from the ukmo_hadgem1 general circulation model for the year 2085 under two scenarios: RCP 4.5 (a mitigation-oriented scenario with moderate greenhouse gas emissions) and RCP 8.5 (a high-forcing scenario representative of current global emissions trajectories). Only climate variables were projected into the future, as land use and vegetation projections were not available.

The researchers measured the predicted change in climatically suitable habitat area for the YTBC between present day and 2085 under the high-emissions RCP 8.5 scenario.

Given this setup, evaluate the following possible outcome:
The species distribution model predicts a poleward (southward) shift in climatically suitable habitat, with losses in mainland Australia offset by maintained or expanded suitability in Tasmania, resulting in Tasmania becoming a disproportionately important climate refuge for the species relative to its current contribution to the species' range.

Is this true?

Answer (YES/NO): YES